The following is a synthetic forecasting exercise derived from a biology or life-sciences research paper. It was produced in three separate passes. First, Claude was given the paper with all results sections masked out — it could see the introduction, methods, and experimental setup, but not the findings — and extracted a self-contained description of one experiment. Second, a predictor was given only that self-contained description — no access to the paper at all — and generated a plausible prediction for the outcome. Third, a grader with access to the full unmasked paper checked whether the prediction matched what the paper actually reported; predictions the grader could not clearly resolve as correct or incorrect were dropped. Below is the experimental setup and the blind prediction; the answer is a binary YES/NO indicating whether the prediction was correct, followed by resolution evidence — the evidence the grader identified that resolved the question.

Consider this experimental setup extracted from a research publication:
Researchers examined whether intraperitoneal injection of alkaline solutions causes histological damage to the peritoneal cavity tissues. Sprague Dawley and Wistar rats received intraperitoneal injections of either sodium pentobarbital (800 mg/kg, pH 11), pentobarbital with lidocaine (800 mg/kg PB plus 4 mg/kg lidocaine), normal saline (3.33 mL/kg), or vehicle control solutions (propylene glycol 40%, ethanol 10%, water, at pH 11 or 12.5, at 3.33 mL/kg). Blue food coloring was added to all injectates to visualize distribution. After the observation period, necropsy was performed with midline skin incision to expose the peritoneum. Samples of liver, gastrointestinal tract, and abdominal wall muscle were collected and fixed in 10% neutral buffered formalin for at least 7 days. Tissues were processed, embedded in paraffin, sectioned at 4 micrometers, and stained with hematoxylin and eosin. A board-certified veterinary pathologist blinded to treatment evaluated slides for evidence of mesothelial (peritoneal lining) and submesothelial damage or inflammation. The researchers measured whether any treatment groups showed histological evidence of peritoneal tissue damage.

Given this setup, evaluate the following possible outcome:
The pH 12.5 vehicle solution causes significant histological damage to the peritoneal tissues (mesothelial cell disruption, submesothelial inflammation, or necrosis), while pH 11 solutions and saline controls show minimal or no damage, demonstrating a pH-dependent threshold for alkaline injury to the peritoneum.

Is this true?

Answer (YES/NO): NO